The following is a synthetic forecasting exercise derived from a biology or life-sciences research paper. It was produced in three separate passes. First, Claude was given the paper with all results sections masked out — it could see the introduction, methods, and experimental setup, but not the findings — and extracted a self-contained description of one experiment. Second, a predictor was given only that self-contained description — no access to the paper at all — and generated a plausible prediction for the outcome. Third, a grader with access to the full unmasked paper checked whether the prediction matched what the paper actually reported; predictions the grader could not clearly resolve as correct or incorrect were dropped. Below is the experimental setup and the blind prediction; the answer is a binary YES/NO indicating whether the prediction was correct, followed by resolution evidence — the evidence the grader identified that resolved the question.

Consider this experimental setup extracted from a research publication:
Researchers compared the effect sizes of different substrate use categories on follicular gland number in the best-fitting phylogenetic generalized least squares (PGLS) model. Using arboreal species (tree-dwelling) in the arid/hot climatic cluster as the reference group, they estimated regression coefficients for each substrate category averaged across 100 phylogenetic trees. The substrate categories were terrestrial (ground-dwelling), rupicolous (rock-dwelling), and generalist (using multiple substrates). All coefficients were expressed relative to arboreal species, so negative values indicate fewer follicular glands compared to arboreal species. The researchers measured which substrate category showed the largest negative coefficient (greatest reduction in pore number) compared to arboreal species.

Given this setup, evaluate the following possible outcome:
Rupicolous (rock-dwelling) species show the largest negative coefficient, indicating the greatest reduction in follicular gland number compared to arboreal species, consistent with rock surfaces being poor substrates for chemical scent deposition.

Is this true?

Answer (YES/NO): NO